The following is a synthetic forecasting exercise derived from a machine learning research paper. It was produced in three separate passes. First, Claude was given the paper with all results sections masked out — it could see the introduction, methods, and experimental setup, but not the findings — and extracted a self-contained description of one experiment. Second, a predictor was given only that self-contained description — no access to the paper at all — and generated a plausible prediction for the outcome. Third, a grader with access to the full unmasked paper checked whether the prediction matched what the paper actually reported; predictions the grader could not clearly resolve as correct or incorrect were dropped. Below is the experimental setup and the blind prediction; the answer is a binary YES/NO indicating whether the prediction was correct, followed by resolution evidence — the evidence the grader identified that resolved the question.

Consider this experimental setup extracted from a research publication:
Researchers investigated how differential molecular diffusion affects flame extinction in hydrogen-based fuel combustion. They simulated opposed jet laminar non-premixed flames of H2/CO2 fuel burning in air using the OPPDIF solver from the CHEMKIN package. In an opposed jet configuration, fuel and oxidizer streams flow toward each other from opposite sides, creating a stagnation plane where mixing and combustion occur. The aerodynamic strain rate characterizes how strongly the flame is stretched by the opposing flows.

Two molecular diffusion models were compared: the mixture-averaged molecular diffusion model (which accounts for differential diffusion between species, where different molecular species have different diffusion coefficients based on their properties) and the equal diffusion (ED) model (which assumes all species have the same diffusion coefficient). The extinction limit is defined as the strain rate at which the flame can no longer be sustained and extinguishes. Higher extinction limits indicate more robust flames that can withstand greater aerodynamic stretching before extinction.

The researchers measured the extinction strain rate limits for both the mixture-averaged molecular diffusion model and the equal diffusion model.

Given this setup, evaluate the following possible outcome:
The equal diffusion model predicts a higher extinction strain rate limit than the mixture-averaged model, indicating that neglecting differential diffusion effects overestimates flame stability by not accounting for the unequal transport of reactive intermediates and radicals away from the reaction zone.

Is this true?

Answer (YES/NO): NO